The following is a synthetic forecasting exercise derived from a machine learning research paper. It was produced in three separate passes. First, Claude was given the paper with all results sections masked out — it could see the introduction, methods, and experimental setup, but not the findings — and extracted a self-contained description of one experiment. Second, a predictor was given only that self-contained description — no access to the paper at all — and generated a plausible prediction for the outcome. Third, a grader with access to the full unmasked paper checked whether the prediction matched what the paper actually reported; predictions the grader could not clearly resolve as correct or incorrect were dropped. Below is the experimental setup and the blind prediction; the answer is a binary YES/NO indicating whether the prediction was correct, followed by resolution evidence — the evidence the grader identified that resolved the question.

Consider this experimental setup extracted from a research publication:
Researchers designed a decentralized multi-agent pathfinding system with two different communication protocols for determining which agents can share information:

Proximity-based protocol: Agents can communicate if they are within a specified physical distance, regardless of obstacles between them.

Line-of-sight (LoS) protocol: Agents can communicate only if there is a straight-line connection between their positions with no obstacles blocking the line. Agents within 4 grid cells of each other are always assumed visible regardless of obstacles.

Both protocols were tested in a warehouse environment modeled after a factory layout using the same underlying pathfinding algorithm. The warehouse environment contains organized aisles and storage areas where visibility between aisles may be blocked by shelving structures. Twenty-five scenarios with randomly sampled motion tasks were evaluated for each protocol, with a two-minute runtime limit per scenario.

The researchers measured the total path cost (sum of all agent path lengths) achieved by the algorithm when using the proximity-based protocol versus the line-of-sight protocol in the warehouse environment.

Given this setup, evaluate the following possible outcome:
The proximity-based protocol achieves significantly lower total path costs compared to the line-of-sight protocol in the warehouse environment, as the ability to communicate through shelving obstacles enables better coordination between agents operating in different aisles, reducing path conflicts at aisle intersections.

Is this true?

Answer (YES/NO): NO